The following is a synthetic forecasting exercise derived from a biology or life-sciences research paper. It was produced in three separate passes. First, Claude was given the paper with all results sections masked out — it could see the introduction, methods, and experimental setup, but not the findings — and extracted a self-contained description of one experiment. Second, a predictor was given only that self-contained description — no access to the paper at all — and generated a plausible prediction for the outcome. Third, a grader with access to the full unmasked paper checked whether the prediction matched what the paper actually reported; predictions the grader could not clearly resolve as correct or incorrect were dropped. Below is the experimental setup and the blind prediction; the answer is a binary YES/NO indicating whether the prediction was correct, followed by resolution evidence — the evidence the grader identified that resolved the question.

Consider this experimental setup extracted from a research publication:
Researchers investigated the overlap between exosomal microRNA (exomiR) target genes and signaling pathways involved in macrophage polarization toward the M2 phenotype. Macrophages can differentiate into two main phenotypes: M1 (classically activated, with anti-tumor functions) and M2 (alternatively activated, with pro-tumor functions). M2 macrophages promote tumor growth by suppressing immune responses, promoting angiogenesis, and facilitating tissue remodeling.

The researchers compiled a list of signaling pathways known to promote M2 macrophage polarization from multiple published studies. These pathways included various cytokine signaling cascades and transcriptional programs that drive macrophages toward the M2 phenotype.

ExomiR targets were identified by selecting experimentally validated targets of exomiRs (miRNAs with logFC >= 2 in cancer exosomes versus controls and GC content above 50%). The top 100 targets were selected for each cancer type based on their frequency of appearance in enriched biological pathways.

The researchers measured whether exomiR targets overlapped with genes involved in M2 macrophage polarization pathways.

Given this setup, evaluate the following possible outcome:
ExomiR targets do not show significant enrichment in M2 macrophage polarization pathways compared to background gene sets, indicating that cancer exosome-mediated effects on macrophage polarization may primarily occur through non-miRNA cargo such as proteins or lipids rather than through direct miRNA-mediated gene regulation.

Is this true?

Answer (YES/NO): NO